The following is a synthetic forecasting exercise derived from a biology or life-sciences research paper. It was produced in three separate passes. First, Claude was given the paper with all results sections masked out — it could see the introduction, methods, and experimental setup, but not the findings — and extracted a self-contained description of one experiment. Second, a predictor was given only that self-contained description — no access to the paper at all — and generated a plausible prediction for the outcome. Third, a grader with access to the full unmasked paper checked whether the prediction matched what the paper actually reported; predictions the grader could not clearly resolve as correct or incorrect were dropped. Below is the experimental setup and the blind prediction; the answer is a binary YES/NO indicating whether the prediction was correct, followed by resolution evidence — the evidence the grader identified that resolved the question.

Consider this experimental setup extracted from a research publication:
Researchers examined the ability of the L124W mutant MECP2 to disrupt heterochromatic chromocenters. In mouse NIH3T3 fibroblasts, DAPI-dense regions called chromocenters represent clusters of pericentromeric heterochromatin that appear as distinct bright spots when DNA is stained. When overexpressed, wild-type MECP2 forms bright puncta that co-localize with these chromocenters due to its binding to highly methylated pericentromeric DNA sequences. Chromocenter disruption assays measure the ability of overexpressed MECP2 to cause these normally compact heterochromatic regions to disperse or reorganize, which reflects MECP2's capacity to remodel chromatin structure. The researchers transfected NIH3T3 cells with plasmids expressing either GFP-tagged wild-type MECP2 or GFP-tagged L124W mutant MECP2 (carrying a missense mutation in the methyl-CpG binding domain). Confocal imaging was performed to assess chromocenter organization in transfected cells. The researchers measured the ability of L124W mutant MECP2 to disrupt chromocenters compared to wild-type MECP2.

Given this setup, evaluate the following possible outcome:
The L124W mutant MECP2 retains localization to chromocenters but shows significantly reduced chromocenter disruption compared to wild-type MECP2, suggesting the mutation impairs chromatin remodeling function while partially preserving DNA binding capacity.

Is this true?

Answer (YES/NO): NO